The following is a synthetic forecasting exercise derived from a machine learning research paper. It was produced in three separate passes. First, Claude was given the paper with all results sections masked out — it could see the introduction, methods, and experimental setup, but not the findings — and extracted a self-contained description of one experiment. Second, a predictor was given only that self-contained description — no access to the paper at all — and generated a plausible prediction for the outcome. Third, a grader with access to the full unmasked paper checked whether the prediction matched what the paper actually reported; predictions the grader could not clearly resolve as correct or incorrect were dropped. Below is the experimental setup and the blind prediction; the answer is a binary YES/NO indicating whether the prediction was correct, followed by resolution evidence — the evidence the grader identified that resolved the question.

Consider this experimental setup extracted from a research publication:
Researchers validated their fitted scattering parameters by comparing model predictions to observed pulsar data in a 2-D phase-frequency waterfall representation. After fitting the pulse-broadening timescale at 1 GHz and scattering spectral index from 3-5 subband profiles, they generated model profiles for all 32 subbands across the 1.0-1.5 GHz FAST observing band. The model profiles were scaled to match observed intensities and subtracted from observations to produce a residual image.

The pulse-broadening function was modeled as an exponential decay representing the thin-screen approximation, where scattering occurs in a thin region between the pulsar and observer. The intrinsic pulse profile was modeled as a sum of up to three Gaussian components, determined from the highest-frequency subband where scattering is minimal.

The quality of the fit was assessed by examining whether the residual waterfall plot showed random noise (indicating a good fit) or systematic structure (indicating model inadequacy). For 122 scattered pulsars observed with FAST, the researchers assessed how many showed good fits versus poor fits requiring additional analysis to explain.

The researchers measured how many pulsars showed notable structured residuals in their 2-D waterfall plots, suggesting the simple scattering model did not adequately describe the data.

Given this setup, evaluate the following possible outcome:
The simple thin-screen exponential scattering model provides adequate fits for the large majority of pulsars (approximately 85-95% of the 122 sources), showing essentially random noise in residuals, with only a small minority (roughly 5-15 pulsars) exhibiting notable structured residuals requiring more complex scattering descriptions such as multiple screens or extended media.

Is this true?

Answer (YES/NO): NO